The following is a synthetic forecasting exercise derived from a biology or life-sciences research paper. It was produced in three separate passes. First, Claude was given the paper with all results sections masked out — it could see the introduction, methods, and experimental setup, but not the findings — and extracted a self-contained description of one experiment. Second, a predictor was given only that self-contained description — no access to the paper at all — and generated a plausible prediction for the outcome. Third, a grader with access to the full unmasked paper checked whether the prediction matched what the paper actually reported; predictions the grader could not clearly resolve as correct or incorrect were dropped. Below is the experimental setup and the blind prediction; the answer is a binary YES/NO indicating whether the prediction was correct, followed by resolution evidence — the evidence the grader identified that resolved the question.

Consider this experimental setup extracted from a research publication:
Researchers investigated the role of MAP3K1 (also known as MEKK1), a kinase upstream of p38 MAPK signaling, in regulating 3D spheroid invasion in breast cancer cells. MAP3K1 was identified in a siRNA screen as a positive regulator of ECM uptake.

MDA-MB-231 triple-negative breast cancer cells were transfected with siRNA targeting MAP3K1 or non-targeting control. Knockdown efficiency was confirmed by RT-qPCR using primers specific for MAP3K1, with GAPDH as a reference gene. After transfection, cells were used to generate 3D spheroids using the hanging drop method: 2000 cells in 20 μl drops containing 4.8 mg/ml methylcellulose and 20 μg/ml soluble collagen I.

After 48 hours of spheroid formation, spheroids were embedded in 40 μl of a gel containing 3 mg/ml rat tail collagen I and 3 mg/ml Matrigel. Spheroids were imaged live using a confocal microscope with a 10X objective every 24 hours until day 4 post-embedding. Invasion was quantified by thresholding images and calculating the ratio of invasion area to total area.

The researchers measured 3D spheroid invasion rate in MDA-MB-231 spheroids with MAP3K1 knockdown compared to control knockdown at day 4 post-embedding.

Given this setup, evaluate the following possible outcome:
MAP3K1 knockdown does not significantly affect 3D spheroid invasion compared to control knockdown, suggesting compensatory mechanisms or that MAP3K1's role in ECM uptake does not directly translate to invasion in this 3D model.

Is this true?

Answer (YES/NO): NO